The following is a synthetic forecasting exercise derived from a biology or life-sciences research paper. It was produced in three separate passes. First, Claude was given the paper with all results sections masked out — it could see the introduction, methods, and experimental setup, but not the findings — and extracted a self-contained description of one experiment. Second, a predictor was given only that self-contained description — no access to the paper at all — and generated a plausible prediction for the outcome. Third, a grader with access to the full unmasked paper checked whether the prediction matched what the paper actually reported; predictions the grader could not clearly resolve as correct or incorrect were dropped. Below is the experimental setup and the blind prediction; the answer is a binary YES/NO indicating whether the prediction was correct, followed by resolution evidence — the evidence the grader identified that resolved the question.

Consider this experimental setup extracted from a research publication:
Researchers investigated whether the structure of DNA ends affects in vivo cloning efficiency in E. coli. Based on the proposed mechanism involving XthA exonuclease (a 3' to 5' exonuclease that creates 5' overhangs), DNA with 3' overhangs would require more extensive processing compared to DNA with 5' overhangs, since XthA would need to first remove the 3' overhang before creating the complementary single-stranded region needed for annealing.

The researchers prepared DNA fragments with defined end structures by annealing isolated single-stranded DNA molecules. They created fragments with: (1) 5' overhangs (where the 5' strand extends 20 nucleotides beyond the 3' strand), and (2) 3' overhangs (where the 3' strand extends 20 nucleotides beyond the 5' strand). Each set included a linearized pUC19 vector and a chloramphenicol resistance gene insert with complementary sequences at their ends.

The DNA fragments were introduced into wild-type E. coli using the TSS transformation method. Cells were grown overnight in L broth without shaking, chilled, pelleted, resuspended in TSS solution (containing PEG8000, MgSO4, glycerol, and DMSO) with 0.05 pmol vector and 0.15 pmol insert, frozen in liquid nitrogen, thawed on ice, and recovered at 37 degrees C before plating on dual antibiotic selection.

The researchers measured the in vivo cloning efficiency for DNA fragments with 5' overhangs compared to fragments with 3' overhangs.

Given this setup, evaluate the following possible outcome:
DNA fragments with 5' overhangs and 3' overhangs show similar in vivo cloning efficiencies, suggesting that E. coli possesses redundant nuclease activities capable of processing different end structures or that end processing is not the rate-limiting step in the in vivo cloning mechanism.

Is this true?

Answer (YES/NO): YES